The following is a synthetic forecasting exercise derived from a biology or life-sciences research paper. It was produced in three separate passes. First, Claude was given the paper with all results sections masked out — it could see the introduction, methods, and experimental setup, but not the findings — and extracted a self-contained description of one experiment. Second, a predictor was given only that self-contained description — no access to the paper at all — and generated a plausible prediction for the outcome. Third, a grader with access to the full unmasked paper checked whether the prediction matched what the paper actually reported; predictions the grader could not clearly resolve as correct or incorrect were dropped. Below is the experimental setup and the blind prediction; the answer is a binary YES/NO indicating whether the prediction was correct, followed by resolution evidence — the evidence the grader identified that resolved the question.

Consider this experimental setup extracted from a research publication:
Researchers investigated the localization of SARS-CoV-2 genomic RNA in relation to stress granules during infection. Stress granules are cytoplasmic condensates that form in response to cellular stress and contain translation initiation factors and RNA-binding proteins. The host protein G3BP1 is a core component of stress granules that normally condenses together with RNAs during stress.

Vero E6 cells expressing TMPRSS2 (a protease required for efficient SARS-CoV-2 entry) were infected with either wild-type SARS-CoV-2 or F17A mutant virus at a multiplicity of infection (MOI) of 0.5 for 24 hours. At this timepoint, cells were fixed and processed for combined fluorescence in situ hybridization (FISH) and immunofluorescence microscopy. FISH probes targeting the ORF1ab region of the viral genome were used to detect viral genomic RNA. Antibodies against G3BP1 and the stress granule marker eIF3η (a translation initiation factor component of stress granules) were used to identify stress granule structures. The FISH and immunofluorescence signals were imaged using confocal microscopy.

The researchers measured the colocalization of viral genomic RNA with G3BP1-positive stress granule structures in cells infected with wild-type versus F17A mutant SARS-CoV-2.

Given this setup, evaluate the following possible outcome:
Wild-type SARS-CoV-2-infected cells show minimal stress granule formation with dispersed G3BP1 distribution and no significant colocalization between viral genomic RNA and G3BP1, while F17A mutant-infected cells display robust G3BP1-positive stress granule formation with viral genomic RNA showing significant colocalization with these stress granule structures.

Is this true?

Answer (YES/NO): NO